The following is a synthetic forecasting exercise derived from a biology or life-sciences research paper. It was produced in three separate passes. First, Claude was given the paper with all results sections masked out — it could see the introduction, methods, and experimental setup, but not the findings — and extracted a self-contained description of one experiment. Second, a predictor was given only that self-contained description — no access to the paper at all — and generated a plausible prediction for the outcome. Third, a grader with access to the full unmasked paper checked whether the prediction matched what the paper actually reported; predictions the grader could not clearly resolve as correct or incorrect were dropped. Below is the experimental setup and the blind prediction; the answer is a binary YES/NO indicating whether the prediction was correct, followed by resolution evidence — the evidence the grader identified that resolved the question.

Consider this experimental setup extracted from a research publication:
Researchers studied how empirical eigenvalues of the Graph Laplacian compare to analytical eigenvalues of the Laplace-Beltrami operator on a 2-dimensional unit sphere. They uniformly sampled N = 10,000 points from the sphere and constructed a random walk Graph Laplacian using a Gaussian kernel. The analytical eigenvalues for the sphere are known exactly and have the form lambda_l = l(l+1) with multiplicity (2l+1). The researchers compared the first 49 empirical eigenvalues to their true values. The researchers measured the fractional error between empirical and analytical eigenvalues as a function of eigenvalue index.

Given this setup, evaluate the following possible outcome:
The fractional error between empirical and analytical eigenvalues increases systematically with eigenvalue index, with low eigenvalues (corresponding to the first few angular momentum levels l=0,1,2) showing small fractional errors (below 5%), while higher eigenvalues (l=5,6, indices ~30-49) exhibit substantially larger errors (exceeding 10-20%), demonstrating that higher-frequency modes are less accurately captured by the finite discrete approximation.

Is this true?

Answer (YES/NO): NO